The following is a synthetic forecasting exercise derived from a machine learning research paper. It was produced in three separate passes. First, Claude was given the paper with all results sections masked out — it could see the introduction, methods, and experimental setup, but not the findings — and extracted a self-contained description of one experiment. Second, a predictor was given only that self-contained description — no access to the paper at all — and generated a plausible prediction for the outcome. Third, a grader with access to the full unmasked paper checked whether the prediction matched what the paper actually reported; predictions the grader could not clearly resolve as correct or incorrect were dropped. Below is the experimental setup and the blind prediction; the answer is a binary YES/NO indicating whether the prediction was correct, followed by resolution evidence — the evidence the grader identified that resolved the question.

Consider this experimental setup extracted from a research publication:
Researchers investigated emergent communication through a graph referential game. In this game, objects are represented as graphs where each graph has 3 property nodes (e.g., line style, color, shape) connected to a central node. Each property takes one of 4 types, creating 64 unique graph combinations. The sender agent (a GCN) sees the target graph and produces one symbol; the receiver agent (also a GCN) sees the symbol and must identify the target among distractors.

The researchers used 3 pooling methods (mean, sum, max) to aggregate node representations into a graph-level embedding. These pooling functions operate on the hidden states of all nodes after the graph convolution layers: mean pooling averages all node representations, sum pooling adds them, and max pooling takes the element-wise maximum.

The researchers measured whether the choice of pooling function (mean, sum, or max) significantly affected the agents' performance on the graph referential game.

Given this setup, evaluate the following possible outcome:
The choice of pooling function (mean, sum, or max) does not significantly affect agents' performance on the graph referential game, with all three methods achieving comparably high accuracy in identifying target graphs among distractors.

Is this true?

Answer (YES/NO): YES